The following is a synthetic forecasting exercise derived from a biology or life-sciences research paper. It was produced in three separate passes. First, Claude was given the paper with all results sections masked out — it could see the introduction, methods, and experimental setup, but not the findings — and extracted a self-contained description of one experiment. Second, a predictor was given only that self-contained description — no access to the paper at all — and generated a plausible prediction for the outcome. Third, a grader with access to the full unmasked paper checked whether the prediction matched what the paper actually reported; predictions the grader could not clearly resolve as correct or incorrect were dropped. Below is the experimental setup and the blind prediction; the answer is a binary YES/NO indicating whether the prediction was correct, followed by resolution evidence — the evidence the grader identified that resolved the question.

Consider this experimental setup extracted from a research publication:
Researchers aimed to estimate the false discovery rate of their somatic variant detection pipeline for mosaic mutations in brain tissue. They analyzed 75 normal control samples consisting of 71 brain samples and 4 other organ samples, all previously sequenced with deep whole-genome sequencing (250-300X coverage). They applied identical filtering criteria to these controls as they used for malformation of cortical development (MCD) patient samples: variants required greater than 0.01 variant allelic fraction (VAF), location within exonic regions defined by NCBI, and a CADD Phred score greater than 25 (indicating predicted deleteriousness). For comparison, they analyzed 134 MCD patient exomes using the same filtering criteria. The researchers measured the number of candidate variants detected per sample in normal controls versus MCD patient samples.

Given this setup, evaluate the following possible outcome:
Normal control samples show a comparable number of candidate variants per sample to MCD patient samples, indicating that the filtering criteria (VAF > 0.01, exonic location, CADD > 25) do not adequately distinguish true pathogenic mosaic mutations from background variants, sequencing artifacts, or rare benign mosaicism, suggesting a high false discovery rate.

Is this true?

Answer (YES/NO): NO